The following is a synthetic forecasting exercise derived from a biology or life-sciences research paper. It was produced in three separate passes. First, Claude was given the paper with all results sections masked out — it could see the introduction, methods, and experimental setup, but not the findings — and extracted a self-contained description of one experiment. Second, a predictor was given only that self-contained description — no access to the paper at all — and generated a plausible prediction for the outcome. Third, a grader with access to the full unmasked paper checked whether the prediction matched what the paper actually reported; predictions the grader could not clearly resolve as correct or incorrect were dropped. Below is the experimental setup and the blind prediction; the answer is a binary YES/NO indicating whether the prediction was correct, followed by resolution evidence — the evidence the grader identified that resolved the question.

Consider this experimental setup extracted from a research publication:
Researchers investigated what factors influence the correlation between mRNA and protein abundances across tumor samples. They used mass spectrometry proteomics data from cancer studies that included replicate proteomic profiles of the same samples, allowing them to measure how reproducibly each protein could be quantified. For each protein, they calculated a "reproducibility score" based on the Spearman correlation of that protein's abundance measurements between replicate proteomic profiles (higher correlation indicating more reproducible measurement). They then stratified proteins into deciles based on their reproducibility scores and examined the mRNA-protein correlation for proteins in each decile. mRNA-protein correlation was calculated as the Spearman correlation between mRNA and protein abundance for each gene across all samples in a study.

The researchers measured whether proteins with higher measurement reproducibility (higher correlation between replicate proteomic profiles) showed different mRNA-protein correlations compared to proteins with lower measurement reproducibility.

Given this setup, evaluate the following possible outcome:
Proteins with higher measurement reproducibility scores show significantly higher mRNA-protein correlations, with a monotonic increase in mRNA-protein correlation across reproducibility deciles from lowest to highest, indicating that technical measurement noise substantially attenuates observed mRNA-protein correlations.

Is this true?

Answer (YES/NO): YES